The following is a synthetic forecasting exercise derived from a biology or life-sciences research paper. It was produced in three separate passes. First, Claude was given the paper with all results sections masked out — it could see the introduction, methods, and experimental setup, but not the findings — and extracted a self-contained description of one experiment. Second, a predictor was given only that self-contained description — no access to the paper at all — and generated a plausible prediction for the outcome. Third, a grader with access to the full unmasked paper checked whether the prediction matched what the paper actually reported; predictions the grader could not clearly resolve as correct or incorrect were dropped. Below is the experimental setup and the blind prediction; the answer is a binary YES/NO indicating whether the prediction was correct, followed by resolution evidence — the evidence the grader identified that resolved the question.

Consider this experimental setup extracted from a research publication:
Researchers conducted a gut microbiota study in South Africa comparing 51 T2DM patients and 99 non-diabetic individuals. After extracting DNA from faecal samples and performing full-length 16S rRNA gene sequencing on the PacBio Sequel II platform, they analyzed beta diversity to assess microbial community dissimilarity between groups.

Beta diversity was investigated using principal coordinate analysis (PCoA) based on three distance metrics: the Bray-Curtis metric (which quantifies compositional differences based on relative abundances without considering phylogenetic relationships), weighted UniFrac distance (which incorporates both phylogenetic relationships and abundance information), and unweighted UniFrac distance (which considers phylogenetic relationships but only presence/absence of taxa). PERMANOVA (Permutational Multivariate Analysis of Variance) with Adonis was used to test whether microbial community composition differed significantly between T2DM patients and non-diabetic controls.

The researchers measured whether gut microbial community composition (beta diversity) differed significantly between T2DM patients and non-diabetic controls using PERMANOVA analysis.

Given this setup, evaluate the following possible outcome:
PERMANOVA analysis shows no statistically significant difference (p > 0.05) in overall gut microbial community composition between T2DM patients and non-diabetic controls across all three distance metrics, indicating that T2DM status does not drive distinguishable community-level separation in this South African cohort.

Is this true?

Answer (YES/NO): NO